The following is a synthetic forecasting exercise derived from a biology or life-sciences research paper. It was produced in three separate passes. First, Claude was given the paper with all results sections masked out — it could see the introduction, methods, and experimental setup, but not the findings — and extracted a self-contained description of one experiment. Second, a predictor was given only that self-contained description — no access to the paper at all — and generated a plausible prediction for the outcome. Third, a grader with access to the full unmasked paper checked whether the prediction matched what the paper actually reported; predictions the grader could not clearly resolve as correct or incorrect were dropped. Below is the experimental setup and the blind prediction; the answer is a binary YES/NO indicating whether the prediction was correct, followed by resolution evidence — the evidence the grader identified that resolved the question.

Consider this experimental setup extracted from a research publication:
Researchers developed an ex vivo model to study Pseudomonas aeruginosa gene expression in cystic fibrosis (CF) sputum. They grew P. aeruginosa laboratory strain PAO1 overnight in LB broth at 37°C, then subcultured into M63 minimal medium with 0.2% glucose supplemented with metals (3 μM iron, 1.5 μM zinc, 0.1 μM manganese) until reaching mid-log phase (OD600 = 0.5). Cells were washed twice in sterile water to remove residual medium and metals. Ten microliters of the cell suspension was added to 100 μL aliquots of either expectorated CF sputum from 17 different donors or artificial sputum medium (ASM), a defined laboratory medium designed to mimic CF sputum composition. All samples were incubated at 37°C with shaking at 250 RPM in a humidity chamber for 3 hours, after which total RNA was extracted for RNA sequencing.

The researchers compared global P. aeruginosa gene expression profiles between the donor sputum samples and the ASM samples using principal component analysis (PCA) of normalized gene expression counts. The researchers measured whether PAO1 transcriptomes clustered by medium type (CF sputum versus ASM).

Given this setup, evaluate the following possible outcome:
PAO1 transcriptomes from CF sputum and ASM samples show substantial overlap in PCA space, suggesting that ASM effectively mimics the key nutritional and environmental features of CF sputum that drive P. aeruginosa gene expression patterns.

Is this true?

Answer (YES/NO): NO